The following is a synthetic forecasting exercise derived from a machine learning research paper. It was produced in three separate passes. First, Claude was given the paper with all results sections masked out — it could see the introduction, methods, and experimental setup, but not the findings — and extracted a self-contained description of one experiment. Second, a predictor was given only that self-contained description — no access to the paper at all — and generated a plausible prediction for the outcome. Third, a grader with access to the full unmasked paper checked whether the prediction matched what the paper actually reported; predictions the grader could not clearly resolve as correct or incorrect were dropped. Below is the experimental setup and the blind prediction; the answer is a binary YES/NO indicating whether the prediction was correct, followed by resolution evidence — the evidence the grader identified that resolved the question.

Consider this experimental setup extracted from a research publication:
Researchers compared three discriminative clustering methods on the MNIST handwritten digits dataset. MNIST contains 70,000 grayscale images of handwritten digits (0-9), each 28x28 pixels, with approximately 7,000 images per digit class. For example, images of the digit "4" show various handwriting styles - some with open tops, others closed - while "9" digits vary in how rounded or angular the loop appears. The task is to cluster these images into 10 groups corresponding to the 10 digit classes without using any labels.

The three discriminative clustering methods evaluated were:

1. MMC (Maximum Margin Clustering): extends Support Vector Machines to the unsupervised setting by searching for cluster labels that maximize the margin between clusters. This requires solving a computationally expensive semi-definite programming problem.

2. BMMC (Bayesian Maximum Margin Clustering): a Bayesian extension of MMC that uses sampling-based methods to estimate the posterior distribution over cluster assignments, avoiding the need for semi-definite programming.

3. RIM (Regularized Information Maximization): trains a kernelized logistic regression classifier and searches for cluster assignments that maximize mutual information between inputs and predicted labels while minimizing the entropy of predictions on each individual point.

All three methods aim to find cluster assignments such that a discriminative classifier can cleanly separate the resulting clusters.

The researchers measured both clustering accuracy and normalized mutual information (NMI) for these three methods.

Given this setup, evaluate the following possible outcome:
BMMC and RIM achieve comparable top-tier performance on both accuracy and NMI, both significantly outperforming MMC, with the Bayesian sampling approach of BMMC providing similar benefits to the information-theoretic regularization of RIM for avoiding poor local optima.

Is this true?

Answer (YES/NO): NO